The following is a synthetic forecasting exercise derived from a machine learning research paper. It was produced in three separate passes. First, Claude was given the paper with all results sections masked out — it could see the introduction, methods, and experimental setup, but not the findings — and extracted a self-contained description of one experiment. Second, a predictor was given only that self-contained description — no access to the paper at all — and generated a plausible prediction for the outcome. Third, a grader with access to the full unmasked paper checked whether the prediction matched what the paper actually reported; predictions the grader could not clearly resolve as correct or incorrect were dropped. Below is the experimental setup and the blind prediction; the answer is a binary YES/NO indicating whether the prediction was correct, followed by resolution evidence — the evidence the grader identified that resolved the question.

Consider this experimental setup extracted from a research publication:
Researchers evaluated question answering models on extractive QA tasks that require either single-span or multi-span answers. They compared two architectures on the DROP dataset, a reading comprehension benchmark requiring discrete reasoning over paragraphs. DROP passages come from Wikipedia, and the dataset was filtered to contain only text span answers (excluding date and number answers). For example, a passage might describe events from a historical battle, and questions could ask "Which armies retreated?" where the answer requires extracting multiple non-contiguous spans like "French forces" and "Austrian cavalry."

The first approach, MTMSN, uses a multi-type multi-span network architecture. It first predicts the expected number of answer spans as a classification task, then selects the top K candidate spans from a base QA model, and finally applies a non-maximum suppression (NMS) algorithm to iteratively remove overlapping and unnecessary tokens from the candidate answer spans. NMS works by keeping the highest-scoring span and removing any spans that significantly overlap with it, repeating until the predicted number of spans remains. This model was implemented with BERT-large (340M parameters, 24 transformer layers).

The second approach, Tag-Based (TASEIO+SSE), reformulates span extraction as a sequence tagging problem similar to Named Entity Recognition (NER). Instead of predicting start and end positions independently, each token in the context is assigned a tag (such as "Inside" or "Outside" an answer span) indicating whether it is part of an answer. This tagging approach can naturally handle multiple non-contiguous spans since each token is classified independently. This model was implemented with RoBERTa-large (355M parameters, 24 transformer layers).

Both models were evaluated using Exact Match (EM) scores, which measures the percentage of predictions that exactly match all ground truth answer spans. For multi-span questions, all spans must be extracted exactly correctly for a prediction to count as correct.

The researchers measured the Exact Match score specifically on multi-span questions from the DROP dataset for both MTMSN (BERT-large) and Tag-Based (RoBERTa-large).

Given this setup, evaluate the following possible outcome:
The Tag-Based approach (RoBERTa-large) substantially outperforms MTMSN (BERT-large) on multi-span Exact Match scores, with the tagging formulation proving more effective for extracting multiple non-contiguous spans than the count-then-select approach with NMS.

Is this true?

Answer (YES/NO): YES